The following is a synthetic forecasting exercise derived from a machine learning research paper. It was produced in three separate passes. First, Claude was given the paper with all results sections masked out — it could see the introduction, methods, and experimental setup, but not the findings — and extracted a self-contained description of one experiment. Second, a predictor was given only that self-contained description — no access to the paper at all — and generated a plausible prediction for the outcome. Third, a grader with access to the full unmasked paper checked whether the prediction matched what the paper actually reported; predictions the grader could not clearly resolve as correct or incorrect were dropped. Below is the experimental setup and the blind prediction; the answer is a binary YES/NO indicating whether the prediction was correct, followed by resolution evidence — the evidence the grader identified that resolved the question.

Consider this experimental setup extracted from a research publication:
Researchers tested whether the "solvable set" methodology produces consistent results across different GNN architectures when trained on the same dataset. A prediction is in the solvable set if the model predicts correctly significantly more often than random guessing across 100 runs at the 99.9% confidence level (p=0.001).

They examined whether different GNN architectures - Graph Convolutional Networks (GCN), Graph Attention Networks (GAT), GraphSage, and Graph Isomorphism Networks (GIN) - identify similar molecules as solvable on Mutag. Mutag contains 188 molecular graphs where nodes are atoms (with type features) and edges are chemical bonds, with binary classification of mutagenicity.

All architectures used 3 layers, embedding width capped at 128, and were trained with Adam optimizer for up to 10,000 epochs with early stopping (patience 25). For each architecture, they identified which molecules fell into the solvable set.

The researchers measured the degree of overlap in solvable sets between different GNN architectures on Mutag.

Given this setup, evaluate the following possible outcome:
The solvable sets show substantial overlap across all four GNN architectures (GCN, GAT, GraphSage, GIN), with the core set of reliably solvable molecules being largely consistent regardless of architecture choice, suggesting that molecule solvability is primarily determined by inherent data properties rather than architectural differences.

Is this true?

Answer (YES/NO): YES